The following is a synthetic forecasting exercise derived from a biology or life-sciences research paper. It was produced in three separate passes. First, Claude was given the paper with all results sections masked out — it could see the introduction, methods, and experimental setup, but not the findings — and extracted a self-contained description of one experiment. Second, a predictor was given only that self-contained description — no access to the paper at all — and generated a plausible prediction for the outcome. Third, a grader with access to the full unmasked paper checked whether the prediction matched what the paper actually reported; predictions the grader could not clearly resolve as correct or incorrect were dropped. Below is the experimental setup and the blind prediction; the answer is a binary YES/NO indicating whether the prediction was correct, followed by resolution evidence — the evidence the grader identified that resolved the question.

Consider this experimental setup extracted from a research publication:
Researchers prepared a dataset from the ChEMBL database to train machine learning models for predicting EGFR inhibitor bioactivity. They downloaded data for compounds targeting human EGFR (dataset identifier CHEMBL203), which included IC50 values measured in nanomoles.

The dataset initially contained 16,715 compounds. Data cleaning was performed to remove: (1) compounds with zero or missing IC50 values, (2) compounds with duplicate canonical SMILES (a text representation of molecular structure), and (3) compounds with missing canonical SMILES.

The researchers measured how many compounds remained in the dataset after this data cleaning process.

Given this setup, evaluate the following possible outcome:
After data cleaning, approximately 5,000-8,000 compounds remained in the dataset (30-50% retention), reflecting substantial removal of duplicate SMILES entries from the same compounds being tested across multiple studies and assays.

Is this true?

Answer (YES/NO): NO